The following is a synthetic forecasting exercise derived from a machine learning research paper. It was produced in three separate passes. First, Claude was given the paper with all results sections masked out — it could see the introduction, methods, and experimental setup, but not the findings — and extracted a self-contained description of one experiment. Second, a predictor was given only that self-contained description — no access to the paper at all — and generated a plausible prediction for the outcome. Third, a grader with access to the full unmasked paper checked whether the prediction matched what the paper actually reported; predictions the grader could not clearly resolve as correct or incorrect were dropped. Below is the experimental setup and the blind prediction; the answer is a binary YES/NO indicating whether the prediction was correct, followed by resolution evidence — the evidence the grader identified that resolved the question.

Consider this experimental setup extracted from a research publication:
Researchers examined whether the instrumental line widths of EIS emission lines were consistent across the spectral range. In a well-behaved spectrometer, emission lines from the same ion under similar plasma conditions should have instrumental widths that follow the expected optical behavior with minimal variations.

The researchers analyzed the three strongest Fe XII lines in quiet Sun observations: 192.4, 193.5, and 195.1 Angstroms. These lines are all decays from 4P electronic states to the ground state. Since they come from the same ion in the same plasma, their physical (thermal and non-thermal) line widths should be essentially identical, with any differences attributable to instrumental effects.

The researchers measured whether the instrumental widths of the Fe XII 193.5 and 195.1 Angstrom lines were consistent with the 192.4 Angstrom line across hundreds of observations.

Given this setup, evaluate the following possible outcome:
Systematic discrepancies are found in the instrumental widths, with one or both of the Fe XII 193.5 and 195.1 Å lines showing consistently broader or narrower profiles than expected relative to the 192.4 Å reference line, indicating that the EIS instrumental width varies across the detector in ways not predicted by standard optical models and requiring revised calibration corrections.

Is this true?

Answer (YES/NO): NO